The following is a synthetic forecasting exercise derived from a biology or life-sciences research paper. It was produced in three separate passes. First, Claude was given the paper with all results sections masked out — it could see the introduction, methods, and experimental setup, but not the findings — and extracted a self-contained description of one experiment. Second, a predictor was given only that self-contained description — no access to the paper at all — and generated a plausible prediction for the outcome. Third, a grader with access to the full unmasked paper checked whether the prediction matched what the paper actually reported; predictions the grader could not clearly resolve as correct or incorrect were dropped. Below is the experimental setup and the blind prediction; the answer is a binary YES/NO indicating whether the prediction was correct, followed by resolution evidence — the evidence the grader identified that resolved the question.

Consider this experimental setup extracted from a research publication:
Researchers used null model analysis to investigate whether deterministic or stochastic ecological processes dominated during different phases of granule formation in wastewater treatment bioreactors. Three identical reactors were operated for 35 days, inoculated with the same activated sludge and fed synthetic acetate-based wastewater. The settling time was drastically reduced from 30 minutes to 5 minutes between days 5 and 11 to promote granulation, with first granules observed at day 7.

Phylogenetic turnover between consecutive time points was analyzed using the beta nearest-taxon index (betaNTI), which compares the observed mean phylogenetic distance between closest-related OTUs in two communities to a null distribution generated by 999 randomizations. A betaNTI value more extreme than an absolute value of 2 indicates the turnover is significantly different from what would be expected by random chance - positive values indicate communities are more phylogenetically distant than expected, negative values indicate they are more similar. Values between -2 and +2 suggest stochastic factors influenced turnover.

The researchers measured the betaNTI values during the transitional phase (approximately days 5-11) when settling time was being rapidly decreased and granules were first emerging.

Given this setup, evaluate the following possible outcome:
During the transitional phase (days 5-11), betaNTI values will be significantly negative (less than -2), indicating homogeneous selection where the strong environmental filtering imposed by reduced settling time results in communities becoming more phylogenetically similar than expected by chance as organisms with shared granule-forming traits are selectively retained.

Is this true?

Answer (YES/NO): NO